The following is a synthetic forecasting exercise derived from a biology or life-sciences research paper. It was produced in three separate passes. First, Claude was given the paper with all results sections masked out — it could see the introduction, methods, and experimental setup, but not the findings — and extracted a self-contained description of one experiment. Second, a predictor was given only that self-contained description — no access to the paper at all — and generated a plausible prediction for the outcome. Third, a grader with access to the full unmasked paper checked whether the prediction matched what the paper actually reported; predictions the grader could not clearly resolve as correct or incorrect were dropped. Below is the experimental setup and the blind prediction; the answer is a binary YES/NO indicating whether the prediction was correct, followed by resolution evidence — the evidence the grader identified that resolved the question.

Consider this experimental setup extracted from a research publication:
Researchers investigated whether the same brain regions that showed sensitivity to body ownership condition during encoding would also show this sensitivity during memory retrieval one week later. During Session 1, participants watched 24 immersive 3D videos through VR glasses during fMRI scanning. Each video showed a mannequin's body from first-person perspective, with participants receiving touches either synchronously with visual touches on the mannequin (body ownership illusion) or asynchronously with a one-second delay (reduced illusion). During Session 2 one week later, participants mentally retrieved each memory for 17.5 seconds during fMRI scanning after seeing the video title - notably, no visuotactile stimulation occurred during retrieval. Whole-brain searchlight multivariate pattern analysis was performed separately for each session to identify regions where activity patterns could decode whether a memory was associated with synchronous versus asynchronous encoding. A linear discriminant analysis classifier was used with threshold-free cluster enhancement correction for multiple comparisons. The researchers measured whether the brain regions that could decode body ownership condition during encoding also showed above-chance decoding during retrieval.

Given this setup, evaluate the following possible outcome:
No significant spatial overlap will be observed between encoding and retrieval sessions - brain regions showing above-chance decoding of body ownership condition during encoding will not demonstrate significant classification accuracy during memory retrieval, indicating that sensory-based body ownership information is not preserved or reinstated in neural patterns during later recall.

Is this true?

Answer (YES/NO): YES